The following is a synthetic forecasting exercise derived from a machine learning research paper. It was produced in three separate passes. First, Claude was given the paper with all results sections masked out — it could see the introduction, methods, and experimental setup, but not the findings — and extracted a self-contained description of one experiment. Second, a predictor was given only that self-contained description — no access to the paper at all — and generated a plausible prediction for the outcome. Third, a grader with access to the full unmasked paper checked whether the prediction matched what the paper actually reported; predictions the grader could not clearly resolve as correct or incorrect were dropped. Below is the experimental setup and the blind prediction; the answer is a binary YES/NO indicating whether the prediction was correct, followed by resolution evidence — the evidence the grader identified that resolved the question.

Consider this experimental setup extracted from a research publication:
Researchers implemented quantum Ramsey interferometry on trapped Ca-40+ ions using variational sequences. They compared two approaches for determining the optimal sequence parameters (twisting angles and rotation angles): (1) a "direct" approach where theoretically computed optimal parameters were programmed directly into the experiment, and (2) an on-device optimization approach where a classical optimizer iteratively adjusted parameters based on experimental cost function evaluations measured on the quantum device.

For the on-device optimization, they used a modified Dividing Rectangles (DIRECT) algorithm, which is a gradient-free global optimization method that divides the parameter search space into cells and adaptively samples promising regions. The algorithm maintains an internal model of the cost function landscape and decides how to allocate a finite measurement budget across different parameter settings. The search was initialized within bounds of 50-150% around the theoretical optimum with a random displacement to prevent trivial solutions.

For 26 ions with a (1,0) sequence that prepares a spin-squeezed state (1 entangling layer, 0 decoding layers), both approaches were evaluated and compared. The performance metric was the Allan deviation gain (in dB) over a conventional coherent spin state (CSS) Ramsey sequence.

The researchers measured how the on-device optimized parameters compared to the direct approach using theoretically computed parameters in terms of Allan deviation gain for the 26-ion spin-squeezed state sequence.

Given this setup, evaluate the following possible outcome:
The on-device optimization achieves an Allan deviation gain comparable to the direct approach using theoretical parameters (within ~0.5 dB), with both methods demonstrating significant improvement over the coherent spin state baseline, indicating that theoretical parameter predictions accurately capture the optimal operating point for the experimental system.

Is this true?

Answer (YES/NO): YES